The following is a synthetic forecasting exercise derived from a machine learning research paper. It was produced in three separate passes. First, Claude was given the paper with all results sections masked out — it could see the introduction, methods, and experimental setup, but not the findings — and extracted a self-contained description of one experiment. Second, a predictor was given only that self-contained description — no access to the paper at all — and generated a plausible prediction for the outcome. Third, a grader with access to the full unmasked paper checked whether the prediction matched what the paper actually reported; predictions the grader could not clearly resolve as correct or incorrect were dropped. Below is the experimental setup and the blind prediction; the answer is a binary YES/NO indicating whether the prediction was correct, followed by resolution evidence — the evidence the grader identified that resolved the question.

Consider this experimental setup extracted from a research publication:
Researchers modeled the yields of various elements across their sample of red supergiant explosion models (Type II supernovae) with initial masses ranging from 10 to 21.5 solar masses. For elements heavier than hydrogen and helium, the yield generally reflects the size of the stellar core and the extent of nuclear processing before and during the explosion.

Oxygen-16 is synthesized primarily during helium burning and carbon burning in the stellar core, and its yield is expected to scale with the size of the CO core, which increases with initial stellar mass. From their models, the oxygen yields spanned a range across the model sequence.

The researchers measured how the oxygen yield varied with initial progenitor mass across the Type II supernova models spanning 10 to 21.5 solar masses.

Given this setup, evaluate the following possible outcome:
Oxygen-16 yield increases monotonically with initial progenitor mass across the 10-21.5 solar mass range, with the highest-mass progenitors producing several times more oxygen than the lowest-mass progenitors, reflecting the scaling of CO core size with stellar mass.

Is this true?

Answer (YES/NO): YES